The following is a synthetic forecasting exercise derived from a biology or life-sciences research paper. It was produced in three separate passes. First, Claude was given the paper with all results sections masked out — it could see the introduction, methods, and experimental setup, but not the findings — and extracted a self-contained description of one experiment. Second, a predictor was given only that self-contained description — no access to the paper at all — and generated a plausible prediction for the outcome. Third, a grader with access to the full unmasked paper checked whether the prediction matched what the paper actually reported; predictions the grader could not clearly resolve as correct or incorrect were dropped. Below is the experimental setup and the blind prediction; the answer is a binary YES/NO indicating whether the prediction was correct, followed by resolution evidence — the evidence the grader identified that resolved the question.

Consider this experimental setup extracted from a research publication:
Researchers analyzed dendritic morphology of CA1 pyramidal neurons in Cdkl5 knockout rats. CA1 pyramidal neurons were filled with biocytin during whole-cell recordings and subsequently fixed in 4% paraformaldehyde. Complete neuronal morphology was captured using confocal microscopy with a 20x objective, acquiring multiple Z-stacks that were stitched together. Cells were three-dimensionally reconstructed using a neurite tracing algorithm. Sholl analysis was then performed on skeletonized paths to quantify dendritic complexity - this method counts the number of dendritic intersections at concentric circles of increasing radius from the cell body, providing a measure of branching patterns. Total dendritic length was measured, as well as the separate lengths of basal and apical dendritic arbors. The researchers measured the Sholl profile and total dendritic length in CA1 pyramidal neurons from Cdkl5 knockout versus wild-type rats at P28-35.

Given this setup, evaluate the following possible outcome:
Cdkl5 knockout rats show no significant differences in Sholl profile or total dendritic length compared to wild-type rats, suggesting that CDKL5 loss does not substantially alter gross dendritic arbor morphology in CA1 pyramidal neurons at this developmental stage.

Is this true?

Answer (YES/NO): YES